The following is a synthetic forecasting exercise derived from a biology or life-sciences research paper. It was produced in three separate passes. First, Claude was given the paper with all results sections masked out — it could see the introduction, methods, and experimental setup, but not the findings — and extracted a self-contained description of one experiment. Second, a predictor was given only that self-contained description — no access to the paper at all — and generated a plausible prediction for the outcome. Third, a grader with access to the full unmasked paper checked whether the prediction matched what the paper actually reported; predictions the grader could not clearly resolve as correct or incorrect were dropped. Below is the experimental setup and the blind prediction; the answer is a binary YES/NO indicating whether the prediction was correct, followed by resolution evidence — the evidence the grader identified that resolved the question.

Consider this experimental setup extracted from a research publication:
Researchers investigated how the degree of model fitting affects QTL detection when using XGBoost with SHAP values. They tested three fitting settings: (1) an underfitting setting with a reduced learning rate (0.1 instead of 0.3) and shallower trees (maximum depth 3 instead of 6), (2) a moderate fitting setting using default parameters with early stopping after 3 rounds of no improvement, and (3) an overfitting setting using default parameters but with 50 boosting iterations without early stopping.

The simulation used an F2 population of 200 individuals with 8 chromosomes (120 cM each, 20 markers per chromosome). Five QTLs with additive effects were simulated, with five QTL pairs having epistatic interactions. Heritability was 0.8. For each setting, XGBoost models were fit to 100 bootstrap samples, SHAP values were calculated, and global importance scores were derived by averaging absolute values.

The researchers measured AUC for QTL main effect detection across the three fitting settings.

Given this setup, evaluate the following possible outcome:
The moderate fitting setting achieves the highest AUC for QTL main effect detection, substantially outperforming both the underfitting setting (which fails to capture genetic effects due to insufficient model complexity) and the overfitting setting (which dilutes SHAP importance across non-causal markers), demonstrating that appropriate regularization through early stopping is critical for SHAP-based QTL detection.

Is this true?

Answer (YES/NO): NO